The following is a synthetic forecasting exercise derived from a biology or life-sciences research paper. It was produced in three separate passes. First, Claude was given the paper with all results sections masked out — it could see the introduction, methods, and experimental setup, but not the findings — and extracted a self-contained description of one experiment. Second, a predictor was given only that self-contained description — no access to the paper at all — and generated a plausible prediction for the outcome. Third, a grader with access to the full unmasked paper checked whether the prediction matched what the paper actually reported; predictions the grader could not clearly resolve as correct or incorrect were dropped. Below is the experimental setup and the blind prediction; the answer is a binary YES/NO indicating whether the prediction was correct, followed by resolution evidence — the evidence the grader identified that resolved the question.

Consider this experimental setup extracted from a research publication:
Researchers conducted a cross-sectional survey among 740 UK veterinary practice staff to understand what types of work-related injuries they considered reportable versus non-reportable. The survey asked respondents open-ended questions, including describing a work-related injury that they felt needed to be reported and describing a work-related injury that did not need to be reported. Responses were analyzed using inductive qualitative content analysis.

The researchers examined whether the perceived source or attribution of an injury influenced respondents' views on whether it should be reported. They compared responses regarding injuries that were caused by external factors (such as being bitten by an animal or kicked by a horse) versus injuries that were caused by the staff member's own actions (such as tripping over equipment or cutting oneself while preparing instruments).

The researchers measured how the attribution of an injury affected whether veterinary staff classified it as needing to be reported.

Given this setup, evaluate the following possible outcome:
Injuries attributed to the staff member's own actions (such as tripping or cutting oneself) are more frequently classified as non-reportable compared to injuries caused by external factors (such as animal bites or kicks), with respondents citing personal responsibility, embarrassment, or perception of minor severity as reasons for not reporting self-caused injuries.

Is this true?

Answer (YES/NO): YES